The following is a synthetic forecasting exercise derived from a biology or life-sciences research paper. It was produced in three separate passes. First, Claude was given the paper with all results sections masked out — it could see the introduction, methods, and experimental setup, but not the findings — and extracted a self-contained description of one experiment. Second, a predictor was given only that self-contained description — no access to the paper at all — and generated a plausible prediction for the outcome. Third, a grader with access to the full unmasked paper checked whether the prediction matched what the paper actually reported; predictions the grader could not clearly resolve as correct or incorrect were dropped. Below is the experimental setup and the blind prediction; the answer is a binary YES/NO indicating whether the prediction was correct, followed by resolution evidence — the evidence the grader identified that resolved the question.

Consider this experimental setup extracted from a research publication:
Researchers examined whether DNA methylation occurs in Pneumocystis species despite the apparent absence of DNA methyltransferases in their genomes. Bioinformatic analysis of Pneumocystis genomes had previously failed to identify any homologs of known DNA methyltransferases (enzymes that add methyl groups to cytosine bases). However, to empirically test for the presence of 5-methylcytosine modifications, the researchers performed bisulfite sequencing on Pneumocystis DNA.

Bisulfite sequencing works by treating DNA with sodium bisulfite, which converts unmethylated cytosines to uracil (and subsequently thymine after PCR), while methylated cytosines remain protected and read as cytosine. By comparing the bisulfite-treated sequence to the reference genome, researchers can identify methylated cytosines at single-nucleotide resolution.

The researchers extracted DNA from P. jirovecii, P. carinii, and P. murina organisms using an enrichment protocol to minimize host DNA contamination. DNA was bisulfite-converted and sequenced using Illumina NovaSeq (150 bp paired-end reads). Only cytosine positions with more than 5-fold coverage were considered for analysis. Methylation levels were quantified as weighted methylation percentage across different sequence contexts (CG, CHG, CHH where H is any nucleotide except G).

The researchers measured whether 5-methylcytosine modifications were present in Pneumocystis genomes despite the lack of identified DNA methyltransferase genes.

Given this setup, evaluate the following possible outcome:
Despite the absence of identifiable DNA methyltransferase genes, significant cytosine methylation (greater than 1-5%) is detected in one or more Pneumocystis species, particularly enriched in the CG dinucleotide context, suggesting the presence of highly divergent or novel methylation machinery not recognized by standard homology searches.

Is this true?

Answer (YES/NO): YES